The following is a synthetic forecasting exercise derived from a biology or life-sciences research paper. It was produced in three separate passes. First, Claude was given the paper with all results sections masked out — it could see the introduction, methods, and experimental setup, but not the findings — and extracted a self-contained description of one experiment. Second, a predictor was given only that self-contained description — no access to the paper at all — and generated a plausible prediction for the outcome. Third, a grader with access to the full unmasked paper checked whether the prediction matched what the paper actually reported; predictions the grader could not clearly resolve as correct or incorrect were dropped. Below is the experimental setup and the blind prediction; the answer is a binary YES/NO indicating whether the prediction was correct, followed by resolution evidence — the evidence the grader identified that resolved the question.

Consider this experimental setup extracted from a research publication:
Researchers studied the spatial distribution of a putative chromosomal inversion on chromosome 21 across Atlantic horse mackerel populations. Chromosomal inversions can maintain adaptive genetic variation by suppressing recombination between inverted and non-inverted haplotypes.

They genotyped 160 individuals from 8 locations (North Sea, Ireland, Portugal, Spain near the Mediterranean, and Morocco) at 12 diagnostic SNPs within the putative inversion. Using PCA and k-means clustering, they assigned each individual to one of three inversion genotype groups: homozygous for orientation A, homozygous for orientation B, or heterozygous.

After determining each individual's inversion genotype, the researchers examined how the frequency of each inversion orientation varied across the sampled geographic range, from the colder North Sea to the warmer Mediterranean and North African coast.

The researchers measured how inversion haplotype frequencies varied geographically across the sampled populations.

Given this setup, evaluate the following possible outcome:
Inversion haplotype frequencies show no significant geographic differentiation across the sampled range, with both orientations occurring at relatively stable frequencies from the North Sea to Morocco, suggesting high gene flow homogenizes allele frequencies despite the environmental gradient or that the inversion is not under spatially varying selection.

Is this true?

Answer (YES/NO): NO